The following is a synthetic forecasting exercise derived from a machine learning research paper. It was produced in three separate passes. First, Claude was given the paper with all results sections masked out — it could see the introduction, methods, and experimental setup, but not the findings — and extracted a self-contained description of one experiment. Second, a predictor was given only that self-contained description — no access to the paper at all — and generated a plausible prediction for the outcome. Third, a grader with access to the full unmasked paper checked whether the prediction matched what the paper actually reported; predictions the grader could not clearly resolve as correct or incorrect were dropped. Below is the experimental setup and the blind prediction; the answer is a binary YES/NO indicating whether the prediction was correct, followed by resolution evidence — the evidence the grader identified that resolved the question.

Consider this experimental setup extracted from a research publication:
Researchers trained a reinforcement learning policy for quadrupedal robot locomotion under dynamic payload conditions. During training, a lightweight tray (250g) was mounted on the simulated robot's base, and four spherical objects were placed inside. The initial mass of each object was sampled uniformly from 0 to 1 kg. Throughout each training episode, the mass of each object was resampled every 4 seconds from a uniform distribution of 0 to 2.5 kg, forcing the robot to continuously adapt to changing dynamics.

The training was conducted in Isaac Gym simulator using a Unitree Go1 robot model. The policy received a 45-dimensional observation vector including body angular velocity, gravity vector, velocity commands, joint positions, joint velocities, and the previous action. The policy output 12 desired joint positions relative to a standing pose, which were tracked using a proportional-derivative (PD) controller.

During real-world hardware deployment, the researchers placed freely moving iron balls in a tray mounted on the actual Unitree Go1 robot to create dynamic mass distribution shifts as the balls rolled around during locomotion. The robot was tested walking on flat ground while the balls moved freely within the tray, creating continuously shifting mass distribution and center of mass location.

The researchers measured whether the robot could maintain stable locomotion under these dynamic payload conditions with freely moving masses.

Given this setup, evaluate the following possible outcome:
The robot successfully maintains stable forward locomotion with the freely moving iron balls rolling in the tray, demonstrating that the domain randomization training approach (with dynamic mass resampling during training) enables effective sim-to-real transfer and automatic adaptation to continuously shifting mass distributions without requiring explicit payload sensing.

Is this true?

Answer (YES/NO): NO